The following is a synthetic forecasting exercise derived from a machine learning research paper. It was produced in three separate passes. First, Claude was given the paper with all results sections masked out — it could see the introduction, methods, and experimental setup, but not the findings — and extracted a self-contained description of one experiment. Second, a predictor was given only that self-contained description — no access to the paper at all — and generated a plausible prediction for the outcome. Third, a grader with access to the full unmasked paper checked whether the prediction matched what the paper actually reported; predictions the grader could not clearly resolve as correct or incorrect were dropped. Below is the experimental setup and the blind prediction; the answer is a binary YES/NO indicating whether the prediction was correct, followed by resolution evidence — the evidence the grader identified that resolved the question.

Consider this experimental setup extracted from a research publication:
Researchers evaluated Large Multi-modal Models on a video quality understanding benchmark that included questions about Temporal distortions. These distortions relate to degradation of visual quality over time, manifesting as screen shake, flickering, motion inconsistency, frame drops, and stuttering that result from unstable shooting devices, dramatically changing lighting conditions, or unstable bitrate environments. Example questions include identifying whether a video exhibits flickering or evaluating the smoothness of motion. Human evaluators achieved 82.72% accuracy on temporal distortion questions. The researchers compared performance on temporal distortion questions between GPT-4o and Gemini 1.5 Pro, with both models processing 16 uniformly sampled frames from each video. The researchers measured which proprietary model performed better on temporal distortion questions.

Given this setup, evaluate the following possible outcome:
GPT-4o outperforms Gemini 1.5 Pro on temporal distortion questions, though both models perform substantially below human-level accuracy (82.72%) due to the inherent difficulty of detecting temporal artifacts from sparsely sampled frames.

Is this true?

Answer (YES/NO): YES